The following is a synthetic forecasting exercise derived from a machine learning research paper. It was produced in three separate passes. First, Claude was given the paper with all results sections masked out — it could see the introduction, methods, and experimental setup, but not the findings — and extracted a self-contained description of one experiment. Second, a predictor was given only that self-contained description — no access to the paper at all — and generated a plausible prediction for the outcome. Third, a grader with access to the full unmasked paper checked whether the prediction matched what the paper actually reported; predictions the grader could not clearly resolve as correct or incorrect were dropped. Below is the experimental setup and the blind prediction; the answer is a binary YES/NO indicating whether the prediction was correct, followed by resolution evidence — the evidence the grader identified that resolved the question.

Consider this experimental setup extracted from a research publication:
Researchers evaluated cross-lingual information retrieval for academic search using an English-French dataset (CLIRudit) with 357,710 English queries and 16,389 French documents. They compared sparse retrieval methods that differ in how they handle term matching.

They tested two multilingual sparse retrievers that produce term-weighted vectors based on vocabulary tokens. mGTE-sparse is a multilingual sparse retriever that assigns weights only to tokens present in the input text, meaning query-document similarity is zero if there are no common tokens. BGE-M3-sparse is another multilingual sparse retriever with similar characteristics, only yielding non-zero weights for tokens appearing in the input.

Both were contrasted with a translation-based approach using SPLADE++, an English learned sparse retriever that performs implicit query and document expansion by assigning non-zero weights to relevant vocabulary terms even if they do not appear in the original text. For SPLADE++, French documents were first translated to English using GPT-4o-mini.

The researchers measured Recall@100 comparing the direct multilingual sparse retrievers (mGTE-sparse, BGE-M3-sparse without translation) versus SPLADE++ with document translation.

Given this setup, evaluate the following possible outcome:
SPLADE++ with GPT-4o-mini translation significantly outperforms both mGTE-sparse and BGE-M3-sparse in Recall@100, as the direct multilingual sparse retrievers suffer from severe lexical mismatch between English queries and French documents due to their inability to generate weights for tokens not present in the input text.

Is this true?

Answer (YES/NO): YES